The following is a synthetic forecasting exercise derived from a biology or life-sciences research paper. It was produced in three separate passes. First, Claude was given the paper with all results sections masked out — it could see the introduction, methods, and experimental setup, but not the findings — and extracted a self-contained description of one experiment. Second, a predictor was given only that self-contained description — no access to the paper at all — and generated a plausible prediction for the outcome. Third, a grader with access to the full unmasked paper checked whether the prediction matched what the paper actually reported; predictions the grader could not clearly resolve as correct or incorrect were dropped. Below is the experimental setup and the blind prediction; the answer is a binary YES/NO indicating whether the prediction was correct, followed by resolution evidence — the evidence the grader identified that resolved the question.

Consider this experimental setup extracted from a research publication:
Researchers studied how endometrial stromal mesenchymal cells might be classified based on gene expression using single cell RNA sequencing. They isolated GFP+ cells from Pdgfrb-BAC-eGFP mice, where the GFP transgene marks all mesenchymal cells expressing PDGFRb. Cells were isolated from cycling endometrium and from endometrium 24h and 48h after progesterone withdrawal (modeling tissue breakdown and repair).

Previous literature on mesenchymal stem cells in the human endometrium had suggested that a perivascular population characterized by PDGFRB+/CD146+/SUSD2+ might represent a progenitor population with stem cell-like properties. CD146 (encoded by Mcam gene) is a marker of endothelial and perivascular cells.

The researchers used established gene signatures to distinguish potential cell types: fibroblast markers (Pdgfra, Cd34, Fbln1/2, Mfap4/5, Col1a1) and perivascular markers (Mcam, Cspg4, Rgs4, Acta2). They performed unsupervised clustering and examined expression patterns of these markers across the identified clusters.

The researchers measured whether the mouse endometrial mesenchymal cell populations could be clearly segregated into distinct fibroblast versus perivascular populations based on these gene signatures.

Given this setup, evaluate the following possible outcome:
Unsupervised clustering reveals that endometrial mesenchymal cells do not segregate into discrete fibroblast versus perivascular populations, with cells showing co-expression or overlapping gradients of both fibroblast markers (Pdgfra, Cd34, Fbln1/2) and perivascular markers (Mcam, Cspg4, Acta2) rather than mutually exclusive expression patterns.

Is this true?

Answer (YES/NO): NO